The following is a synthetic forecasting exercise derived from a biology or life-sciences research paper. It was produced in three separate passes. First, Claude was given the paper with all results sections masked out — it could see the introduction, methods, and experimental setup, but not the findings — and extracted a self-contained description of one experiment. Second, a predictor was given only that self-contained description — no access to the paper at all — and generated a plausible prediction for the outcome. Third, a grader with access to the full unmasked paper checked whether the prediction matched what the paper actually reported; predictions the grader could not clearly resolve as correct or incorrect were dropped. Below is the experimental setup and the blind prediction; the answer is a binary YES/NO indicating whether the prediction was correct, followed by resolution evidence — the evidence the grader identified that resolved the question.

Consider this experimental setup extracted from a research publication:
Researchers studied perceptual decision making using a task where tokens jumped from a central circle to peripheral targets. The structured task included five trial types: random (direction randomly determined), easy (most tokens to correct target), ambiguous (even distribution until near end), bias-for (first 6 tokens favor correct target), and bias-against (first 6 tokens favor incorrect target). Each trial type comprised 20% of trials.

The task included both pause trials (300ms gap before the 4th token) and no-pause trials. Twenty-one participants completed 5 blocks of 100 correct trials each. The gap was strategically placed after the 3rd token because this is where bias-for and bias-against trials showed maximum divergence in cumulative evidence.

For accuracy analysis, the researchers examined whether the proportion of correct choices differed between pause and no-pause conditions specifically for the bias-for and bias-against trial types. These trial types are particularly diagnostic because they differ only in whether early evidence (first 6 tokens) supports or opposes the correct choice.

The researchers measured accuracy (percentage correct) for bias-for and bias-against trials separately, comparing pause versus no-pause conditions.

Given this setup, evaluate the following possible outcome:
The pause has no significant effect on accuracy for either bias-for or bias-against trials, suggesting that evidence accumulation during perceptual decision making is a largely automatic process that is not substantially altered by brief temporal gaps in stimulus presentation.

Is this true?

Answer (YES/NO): NO